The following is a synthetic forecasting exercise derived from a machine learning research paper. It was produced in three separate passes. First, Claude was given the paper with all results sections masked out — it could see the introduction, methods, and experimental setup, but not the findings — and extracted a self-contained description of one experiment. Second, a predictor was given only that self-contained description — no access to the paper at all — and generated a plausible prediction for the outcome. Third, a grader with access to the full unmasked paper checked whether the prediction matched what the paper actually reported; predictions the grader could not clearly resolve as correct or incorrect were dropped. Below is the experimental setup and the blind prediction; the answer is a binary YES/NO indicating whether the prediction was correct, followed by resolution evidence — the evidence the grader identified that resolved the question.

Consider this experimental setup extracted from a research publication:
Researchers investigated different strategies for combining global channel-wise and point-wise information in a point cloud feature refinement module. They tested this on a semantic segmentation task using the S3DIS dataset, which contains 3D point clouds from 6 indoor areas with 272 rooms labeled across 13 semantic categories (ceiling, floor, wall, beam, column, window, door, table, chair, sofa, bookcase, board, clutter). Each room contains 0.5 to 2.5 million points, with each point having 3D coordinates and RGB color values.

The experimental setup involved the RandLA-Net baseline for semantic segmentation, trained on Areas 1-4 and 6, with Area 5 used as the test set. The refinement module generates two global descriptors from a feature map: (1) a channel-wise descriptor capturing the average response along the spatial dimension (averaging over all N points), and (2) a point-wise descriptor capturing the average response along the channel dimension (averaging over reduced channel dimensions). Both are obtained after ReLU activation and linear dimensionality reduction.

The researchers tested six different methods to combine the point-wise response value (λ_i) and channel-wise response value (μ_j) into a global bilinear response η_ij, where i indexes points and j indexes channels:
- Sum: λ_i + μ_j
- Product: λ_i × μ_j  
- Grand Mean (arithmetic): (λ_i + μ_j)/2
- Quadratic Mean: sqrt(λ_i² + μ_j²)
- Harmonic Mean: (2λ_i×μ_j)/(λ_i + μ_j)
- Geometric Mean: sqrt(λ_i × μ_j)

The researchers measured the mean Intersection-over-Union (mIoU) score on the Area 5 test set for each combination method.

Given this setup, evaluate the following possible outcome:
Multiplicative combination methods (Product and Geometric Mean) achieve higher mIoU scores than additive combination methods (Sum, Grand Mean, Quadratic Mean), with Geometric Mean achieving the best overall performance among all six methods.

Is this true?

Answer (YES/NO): NO